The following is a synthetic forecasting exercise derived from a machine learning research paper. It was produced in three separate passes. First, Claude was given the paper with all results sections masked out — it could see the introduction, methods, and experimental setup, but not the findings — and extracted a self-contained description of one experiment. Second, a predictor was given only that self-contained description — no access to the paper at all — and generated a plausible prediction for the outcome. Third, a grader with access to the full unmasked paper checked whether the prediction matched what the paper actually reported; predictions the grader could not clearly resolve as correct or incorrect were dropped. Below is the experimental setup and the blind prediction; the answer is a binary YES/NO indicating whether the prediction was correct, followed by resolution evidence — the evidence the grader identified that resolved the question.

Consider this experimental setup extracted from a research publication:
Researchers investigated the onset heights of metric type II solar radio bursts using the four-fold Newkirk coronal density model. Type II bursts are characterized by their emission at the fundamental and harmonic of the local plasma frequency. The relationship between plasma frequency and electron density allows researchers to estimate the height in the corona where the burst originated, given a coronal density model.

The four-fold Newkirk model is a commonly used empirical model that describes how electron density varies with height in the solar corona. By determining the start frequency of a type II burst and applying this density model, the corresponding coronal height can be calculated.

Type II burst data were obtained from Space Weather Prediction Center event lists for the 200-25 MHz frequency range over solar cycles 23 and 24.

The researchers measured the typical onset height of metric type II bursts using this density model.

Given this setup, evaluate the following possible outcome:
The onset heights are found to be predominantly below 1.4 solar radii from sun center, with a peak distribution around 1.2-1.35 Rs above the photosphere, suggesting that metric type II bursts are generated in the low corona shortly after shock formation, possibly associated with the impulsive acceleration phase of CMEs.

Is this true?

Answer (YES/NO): NO